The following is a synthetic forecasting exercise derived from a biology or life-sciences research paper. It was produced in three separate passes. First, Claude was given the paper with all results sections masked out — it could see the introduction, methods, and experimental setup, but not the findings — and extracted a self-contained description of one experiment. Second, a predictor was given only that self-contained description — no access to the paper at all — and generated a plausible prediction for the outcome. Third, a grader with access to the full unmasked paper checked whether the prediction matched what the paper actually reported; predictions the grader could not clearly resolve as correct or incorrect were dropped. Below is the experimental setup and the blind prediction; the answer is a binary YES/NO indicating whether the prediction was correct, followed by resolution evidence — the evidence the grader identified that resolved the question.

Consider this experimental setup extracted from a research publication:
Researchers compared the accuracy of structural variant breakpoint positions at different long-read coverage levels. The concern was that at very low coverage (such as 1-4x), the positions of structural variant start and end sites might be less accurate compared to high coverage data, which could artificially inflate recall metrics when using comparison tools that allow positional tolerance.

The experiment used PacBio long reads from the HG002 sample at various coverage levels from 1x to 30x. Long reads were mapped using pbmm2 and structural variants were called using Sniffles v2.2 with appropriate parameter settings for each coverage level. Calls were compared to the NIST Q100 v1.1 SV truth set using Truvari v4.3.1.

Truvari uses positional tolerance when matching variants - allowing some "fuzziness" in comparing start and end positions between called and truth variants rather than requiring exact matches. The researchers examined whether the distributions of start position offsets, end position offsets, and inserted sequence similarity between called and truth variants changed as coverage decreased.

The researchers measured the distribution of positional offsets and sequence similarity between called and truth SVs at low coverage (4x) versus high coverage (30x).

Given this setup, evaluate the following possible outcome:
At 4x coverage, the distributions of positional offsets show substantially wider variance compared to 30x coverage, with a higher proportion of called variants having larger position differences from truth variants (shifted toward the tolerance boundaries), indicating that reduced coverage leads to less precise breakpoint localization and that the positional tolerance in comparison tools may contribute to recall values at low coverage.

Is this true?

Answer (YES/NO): NO